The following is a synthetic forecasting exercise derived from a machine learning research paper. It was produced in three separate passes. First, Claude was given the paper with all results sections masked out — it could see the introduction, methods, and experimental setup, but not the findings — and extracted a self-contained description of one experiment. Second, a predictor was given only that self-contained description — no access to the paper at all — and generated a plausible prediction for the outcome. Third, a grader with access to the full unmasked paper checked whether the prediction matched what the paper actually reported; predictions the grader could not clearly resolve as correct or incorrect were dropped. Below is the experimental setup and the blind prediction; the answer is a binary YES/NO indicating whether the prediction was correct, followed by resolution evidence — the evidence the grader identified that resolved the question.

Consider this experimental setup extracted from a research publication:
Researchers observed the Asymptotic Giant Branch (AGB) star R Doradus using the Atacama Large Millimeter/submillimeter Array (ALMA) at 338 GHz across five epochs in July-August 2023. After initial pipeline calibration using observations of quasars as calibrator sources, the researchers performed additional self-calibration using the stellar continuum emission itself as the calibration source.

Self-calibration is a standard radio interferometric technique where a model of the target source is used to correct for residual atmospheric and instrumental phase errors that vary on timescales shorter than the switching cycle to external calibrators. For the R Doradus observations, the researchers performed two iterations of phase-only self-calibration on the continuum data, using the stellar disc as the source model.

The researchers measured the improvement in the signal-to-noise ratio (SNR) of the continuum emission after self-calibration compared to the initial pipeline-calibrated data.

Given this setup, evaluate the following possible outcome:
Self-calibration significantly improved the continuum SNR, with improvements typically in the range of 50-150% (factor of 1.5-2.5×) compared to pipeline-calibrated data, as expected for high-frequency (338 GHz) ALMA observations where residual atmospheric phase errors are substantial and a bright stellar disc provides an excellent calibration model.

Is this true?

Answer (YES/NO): YES